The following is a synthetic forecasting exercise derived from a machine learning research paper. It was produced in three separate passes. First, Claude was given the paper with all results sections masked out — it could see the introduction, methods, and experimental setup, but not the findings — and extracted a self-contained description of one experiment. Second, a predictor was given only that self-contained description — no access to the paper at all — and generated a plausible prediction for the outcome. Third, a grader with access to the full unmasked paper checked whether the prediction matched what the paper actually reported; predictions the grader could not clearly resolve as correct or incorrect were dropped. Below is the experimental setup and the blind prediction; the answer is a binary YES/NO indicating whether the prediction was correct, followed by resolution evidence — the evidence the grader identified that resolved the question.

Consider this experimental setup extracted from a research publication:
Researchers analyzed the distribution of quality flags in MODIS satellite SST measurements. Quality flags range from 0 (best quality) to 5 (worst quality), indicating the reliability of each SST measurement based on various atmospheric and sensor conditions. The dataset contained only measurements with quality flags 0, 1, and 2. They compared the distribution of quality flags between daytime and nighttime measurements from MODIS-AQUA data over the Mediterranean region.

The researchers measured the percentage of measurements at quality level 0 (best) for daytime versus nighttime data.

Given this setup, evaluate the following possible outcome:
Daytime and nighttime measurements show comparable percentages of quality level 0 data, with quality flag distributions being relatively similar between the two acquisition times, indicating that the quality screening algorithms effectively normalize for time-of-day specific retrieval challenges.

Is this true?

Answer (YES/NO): NO